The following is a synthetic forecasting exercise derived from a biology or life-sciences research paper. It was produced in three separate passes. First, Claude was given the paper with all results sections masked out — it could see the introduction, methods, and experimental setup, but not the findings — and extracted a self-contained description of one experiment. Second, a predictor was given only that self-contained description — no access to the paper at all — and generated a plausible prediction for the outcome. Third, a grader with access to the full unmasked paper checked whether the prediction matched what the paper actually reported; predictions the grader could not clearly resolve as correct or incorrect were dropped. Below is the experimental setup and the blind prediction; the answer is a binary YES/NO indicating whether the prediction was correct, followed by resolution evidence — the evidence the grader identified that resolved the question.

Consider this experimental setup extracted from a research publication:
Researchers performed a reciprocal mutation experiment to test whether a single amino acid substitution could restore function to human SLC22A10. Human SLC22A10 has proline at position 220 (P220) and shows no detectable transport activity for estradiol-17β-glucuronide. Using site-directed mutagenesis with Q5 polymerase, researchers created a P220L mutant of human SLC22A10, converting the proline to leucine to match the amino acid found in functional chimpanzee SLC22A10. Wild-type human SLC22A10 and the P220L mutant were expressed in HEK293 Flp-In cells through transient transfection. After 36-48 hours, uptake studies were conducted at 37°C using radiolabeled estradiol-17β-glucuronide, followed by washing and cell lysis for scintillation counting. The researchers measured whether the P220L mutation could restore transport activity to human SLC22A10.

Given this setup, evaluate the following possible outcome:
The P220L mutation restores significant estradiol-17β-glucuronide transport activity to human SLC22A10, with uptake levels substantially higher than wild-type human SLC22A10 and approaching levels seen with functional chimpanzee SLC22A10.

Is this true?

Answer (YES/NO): YES